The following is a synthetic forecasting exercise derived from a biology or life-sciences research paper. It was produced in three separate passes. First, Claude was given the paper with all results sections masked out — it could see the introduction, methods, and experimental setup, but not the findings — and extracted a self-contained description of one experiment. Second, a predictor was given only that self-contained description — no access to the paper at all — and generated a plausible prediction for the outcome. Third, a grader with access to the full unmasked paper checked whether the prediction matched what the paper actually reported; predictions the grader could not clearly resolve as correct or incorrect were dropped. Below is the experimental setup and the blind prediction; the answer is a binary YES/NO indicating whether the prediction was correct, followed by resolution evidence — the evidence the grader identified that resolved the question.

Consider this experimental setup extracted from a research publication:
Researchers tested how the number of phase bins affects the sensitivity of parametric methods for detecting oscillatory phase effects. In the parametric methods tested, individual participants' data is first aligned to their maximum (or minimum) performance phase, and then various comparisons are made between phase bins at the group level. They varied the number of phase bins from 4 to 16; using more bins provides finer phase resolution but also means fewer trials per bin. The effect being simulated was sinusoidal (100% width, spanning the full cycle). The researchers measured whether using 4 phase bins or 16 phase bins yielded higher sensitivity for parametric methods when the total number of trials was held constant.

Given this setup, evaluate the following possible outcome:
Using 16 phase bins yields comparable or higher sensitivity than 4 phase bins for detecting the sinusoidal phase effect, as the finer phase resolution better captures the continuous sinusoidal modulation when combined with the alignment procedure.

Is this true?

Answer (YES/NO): YES